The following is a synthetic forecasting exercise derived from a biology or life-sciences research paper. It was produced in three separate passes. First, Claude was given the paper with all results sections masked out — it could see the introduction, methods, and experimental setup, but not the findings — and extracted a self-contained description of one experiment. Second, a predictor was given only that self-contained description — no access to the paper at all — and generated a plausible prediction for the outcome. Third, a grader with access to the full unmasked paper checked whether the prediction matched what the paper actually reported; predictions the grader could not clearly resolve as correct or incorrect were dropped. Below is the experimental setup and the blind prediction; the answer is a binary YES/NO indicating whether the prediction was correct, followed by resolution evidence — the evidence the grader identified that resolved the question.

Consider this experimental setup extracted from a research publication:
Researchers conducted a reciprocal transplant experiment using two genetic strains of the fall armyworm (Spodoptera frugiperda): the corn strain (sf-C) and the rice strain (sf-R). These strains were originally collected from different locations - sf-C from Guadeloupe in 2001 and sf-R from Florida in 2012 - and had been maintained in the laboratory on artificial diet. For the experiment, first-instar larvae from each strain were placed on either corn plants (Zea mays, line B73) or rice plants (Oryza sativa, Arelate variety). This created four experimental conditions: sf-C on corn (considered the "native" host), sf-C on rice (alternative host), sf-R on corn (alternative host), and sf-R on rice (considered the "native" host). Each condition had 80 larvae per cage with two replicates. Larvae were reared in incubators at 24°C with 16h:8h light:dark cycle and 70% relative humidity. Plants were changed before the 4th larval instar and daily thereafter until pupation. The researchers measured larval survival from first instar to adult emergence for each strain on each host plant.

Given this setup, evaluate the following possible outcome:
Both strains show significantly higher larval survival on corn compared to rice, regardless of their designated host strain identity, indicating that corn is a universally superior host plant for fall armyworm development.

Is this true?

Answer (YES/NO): NO